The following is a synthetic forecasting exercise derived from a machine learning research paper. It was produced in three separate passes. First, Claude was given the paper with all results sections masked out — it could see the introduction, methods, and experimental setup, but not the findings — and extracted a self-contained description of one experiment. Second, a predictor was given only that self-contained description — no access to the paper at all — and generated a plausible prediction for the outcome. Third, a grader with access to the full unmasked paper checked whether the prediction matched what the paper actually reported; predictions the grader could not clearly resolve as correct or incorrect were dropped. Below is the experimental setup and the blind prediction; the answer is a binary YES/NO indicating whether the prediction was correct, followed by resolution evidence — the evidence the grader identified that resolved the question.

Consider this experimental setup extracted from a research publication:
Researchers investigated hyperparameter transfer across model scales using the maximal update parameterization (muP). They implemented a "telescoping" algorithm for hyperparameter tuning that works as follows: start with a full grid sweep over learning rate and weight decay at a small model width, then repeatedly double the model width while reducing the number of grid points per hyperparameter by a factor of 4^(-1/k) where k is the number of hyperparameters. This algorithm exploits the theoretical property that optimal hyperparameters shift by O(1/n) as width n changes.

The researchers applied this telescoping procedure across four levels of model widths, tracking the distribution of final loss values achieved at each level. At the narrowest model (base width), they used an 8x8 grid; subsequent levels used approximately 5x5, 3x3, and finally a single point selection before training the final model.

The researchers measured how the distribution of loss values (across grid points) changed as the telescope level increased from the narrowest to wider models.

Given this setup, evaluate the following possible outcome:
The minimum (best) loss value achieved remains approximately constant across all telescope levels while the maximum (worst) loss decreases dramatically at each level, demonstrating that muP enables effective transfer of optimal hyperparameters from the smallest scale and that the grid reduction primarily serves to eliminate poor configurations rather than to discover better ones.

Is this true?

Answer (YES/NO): NO